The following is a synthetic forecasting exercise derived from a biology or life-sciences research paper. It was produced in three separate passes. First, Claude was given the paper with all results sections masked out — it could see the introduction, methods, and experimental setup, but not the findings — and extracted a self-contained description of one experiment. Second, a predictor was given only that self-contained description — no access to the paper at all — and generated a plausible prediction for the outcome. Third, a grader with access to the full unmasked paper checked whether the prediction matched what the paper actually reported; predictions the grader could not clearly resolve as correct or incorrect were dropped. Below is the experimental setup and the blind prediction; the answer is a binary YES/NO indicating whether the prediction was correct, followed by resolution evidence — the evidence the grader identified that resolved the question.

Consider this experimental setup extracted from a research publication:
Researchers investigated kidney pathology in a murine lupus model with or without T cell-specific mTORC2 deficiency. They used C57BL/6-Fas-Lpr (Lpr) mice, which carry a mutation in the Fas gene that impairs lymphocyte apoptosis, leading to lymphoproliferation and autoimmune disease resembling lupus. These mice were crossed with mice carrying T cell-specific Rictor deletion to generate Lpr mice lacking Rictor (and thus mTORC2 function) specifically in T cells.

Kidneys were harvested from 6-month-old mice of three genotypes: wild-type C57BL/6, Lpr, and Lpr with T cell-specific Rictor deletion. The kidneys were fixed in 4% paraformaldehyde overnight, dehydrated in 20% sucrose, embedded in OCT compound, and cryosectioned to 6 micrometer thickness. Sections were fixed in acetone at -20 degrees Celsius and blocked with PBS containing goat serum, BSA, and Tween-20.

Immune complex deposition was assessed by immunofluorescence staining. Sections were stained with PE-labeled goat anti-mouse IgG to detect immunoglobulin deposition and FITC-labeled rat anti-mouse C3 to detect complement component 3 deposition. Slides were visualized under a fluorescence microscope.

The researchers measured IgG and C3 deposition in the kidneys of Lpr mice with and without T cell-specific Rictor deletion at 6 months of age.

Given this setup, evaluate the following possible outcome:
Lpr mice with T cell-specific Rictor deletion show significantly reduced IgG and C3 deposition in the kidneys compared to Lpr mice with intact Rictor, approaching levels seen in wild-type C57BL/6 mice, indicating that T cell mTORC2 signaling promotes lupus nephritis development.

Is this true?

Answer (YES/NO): NO